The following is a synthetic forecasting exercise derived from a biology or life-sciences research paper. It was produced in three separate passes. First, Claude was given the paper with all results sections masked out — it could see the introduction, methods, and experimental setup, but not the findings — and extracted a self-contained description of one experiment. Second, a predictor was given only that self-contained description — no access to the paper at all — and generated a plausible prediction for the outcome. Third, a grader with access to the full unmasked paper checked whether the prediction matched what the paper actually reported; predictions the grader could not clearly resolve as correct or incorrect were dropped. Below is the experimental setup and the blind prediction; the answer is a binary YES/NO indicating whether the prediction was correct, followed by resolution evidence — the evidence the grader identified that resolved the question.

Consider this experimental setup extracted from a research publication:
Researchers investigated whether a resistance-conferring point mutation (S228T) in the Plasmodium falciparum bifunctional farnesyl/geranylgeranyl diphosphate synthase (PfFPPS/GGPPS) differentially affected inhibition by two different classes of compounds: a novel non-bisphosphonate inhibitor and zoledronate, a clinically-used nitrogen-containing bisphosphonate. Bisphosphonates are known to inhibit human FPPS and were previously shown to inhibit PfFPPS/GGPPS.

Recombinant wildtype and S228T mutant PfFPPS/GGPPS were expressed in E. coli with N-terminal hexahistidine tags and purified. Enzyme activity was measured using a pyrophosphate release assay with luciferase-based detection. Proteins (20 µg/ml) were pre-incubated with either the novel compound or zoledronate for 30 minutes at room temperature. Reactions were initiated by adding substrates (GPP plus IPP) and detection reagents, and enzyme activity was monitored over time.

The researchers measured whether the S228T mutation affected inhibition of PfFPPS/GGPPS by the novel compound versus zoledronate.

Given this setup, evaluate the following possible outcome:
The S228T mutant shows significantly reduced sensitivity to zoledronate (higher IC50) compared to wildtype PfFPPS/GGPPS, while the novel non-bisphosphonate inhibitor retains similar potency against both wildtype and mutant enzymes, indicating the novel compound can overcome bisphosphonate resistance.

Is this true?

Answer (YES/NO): NO